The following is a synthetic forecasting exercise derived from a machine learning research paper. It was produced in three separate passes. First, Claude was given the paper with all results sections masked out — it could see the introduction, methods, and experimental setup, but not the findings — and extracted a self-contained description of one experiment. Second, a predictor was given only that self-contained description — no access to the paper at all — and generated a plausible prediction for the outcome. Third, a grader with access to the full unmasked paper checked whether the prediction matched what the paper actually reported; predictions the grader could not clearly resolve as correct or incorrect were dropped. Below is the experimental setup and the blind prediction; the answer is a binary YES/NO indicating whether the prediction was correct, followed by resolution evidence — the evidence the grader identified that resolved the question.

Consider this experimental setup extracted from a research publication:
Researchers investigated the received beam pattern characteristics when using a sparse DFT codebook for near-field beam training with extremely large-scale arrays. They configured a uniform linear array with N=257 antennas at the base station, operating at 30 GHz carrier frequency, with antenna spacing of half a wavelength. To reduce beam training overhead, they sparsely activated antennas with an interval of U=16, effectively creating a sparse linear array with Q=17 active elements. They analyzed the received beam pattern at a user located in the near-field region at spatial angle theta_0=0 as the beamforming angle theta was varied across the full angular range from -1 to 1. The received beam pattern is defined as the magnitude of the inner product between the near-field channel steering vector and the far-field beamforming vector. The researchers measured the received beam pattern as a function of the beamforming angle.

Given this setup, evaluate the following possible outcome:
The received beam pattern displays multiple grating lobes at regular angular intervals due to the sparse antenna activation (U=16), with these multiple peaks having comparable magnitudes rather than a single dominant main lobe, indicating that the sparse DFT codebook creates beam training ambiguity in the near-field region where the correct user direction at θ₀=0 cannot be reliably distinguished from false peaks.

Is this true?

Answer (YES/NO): YES